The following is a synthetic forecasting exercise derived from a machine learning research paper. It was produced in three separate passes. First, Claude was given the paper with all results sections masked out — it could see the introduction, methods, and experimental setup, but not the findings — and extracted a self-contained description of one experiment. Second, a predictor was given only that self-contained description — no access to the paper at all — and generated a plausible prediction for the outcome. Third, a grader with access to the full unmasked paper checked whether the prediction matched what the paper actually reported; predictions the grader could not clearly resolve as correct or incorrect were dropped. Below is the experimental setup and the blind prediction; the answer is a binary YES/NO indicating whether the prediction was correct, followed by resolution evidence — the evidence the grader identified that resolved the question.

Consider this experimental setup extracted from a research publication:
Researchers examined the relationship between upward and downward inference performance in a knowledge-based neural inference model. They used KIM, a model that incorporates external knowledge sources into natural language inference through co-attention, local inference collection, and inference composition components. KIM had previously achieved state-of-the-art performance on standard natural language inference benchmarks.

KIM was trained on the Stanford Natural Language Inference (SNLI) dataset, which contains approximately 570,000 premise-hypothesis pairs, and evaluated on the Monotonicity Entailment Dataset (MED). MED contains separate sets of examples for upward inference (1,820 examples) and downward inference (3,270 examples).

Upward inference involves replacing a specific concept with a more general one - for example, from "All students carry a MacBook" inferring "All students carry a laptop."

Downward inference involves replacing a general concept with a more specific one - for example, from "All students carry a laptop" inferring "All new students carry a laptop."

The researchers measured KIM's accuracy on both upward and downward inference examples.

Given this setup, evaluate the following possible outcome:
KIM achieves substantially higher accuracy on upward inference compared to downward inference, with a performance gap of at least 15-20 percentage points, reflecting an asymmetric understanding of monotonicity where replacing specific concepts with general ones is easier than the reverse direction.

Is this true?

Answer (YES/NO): YES